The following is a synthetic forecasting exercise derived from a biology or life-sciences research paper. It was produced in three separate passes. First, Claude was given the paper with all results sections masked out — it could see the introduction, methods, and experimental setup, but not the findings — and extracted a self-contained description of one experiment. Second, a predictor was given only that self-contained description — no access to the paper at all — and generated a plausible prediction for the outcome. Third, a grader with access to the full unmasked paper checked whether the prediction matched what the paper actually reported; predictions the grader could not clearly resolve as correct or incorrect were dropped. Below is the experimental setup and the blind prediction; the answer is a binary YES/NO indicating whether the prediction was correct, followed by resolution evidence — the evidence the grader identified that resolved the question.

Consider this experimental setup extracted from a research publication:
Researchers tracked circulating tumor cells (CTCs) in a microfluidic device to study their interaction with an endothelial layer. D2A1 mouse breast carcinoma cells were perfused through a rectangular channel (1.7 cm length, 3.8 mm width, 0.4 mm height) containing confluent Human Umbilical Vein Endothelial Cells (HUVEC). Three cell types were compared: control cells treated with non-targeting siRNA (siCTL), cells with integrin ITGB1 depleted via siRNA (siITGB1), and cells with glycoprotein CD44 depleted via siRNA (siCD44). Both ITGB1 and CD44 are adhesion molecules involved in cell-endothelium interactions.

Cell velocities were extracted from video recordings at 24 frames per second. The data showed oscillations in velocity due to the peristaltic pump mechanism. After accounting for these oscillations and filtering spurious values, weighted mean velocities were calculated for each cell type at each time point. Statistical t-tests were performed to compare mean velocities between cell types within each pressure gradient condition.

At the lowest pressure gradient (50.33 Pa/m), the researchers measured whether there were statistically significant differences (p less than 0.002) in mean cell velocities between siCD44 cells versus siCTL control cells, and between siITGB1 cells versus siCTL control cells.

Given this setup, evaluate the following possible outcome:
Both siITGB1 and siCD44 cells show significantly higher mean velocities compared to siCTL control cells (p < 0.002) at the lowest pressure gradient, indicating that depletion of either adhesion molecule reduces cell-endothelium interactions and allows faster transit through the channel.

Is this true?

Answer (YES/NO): YES